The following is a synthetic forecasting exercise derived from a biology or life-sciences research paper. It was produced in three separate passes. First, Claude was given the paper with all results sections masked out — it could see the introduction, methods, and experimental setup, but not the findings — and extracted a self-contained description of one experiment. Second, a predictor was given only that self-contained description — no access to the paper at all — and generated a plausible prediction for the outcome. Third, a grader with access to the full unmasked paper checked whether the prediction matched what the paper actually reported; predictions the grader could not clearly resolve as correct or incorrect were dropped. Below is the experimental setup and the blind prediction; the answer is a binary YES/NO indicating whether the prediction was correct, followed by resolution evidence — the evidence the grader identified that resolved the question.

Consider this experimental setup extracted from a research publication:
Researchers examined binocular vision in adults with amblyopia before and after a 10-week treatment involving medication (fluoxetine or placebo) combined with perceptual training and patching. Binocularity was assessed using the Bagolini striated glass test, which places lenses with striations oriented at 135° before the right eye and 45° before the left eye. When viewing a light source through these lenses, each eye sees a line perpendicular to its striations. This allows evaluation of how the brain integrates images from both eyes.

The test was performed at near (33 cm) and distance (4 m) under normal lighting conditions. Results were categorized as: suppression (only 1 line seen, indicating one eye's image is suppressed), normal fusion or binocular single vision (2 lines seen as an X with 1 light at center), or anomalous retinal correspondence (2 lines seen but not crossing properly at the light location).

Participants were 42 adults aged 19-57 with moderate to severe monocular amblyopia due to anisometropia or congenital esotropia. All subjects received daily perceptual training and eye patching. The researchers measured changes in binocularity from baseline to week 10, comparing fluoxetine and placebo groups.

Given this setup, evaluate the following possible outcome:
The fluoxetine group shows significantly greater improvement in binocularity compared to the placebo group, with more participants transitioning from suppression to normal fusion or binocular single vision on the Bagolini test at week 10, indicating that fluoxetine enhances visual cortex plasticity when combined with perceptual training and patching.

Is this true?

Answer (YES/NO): NO